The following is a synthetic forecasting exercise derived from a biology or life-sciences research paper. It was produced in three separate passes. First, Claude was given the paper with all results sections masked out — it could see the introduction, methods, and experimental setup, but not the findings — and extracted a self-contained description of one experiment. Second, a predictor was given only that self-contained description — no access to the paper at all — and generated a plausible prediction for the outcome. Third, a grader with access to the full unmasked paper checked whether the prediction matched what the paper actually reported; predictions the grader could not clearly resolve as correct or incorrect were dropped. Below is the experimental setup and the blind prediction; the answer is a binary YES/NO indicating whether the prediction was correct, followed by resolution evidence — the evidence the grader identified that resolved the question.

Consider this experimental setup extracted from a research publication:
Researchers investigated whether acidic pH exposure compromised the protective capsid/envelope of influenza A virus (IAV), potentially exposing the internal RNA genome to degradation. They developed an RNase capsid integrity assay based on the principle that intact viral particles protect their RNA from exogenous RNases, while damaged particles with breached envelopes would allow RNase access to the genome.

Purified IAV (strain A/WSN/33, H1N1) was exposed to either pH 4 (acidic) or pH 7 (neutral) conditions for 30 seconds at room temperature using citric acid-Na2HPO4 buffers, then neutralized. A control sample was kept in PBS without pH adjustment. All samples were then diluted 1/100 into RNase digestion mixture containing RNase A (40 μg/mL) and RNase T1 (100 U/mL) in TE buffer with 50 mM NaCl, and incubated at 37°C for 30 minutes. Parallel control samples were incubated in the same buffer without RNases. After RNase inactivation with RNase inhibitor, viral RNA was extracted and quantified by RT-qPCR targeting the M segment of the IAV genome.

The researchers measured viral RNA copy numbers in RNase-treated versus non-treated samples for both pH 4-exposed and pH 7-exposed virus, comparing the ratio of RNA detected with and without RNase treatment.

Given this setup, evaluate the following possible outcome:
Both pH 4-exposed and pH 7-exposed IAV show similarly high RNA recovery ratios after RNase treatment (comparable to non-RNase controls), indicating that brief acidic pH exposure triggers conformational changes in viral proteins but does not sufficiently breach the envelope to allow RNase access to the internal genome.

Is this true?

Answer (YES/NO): NO